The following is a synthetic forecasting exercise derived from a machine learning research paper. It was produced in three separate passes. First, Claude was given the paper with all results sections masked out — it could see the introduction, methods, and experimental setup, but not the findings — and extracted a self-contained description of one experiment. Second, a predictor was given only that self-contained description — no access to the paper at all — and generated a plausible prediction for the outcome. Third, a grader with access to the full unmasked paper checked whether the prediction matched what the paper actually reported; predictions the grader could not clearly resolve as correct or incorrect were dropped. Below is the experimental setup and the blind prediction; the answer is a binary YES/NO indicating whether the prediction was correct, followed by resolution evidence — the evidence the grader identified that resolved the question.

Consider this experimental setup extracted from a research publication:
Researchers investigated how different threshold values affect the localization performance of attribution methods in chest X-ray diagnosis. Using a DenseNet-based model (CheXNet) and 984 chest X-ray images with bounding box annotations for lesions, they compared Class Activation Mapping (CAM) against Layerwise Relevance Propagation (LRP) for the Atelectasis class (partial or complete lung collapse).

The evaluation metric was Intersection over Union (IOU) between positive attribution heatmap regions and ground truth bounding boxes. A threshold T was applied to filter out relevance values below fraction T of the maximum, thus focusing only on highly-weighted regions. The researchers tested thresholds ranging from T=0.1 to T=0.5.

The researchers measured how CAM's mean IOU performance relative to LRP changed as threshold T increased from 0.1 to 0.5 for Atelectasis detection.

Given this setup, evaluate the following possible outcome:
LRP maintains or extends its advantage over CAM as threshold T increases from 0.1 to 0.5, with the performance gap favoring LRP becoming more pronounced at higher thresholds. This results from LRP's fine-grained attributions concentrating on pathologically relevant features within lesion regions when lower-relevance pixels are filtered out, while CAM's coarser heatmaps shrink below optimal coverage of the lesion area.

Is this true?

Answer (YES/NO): NO